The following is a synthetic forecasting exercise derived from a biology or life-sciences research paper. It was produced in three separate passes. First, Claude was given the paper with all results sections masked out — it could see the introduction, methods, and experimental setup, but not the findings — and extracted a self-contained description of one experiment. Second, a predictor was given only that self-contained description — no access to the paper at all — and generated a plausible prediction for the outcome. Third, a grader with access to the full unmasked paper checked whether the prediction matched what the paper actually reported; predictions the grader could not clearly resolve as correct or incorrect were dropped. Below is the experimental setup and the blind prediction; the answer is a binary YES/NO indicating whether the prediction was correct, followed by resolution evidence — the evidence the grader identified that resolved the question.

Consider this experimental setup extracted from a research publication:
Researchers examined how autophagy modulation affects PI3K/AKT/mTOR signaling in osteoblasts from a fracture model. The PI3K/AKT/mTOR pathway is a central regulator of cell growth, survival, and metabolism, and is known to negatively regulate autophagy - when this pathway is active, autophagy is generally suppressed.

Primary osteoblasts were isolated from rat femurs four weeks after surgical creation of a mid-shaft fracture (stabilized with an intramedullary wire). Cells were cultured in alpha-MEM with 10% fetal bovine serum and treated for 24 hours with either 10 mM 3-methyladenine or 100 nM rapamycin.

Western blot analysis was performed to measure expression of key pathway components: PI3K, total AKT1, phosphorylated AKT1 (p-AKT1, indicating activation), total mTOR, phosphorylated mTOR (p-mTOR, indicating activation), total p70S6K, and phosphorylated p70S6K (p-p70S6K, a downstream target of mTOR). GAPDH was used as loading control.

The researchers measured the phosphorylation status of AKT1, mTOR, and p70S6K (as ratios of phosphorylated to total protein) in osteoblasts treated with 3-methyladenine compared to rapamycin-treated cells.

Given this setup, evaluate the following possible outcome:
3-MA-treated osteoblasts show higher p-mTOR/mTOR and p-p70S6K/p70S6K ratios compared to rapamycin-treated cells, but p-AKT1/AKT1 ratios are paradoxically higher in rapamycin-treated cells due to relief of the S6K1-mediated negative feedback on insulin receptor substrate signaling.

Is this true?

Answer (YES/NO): NO